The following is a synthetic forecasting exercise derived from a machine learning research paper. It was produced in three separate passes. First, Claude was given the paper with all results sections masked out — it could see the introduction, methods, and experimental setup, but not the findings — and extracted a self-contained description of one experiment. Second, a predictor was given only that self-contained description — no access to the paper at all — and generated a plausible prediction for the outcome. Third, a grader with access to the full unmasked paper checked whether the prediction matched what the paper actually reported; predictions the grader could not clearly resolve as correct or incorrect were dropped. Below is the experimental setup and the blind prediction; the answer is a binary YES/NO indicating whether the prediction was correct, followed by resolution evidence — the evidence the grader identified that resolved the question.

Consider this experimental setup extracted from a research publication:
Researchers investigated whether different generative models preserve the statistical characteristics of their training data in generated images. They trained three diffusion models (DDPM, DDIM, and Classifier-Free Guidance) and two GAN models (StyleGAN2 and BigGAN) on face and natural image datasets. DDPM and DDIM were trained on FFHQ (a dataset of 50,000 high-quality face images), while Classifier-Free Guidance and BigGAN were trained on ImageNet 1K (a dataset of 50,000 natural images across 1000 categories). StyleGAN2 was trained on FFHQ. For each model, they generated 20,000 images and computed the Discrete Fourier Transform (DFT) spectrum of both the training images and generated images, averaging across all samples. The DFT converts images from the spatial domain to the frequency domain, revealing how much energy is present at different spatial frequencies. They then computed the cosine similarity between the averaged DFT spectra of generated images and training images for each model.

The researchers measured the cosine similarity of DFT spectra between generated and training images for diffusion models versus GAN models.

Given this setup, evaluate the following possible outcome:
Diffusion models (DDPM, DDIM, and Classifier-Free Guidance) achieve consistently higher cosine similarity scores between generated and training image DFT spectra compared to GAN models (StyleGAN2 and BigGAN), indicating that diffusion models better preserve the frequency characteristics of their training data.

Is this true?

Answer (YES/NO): YES